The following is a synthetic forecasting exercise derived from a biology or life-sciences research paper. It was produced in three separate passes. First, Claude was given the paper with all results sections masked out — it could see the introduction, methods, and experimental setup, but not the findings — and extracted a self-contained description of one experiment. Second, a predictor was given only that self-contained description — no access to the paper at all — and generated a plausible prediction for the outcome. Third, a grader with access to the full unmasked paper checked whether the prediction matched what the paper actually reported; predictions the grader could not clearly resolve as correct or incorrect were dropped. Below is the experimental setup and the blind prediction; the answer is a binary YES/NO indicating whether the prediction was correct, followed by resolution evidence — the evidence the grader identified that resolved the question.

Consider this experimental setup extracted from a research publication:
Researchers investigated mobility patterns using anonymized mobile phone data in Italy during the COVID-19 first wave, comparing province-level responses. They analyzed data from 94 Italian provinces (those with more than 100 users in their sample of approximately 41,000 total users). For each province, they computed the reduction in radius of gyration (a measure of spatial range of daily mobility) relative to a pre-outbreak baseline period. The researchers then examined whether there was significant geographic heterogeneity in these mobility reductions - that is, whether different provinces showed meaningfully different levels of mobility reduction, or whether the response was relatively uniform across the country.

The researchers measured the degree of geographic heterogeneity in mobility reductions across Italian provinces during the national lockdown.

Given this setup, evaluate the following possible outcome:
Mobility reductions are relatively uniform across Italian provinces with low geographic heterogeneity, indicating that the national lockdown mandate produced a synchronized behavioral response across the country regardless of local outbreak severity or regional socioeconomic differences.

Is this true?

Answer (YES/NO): NO